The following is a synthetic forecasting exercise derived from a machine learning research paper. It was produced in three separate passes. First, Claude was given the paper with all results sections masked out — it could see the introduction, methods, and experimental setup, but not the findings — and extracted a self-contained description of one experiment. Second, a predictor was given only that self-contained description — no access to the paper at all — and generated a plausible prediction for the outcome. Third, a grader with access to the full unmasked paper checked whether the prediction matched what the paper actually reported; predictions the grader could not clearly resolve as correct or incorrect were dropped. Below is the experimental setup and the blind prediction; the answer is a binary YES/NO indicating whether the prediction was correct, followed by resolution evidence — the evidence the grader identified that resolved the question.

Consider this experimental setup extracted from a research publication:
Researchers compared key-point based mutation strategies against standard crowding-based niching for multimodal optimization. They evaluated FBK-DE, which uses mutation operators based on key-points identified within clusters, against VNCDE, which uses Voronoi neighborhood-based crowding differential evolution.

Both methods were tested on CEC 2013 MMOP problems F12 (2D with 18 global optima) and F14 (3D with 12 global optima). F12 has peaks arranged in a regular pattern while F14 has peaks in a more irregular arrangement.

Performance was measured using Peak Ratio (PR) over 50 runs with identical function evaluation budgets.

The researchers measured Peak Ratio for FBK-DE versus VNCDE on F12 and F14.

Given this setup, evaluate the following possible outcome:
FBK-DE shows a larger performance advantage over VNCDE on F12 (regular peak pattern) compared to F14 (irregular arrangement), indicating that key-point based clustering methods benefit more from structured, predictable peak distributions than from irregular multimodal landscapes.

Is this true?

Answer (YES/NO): NO